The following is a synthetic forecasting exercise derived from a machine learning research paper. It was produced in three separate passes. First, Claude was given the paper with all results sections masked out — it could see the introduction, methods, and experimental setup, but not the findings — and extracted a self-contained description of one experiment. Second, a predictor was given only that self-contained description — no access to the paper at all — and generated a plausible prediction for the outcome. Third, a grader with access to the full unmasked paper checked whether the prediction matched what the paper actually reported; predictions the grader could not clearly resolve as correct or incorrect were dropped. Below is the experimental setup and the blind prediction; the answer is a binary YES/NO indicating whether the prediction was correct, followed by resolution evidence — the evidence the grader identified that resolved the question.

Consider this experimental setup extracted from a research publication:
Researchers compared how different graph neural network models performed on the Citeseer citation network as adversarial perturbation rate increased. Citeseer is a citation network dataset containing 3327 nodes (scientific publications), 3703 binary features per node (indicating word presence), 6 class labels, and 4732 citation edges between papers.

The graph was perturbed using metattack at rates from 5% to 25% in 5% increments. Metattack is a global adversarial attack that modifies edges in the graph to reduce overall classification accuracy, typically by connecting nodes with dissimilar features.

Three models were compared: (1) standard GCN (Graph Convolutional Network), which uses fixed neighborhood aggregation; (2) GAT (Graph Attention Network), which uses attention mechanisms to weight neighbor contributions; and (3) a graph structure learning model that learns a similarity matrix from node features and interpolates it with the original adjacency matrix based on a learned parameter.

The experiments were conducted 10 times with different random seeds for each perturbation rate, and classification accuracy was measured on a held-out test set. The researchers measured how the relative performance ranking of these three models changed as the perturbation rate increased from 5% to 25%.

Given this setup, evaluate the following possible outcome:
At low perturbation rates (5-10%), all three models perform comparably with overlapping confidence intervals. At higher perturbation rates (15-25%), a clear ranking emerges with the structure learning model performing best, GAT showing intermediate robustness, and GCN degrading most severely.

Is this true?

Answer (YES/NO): NO